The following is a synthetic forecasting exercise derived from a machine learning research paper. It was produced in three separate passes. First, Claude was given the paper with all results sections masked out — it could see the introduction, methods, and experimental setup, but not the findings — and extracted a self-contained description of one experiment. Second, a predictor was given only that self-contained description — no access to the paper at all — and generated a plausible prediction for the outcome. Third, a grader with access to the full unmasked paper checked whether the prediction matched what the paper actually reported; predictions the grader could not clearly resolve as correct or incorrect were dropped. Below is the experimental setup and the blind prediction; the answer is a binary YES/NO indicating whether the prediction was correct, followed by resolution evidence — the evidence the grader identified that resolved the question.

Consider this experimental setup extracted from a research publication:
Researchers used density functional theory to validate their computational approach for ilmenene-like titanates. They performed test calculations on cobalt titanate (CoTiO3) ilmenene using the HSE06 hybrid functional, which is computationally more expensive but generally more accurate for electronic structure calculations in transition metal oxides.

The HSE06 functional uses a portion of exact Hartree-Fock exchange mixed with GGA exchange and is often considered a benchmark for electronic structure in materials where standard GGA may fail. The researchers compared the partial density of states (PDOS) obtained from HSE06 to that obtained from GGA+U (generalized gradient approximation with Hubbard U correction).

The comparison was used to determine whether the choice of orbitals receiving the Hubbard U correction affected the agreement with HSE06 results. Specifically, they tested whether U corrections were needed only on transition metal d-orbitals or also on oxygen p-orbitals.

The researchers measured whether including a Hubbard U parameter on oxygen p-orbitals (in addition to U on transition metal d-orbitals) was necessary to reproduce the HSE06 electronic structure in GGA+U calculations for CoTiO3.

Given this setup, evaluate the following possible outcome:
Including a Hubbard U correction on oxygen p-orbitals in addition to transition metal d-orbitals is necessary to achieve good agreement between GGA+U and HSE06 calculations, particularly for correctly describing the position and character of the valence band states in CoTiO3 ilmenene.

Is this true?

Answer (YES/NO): YES